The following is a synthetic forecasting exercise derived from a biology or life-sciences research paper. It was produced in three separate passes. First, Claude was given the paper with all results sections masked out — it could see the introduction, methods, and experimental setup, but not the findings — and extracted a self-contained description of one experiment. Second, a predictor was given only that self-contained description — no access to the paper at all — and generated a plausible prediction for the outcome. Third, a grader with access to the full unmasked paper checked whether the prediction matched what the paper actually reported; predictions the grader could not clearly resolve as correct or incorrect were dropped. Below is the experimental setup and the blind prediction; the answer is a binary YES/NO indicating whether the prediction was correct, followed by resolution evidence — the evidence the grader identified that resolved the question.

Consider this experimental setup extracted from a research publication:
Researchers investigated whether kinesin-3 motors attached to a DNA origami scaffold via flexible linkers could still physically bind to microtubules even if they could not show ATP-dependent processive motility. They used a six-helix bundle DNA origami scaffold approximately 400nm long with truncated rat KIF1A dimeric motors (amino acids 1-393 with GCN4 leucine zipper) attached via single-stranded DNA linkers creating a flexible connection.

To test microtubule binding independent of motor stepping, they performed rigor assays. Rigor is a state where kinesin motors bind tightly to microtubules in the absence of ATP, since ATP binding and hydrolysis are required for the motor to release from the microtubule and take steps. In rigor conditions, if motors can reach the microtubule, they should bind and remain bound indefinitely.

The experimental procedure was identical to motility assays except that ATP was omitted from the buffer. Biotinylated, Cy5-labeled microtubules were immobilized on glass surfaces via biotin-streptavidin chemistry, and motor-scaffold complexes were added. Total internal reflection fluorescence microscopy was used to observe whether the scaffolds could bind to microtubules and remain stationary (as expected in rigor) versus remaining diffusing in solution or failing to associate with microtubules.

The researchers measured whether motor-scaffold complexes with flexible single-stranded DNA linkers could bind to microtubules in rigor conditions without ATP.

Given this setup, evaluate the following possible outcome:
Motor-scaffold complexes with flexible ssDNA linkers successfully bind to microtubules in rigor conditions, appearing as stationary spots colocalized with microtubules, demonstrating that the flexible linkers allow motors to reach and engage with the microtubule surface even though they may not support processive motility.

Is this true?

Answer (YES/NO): NO